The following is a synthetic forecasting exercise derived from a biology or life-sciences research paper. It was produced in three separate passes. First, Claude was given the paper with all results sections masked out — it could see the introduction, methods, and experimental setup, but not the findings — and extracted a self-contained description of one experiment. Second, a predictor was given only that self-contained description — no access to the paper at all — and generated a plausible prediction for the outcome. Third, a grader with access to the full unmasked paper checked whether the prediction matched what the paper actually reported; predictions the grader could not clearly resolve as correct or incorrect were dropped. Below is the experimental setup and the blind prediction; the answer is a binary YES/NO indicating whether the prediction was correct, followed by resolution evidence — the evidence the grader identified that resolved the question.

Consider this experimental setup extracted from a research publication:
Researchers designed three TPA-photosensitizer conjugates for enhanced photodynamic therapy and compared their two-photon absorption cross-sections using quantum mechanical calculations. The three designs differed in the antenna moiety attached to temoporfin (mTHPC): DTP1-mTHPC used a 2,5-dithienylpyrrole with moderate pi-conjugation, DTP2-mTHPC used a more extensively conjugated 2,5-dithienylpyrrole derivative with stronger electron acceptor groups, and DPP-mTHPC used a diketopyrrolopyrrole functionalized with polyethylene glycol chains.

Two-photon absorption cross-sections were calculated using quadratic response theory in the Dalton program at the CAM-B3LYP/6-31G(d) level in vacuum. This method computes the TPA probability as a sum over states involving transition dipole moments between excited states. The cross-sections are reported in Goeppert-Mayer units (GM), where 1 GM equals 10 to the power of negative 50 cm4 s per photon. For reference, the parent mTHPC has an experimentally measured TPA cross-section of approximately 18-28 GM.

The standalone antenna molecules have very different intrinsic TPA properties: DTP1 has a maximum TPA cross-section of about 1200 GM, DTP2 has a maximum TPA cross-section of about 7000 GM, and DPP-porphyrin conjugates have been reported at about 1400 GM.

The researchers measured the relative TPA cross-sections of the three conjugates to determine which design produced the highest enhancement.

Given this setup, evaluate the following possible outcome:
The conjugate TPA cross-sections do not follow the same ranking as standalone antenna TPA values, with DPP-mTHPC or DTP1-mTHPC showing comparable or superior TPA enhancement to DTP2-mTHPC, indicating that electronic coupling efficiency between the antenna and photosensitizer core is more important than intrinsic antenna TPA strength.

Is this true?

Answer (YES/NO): NO